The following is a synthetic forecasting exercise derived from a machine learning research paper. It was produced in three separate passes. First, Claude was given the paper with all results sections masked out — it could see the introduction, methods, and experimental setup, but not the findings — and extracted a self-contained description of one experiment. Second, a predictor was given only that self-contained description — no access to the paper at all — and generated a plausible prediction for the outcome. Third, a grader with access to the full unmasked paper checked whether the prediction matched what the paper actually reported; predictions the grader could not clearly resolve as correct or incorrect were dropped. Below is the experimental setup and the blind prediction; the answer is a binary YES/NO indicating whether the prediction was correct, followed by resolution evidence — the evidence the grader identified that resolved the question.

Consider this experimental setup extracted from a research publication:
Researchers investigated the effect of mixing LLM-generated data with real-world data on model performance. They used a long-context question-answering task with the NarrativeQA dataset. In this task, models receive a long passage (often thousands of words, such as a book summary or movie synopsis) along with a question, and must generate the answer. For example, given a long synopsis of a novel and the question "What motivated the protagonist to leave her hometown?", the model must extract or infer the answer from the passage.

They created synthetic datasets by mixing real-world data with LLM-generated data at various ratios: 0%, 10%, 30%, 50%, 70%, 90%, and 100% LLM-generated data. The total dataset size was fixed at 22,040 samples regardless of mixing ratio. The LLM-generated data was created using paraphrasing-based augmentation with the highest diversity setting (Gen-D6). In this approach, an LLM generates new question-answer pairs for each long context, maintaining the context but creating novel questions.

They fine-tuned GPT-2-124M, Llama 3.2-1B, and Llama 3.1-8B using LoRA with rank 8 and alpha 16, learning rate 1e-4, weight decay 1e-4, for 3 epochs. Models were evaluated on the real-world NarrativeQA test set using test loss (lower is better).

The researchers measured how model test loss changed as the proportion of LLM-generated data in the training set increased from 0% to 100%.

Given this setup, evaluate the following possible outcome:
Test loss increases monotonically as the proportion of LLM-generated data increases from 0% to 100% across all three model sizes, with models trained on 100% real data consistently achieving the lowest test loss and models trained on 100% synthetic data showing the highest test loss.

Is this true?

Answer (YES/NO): YES